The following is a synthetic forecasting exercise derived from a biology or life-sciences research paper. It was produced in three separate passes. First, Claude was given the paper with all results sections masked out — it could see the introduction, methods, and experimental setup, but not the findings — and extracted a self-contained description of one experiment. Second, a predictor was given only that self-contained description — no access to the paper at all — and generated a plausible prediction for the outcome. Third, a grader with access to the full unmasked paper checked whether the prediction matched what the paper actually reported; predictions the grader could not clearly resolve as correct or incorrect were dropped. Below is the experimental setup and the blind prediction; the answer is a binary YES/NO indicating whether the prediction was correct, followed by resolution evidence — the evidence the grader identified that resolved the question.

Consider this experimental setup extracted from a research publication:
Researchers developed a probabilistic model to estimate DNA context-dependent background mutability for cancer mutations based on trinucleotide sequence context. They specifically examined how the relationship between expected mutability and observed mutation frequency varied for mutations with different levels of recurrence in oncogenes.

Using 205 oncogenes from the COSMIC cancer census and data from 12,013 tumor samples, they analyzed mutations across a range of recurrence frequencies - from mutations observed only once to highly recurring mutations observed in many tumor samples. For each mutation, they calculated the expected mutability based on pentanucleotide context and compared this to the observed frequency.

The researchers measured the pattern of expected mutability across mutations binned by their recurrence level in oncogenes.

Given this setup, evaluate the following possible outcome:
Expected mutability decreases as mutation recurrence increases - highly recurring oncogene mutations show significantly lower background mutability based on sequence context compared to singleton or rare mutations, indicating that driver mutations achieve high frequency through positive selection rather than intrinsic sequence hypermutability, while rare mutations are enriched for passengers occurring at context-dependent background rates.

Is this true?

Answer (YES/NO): NO